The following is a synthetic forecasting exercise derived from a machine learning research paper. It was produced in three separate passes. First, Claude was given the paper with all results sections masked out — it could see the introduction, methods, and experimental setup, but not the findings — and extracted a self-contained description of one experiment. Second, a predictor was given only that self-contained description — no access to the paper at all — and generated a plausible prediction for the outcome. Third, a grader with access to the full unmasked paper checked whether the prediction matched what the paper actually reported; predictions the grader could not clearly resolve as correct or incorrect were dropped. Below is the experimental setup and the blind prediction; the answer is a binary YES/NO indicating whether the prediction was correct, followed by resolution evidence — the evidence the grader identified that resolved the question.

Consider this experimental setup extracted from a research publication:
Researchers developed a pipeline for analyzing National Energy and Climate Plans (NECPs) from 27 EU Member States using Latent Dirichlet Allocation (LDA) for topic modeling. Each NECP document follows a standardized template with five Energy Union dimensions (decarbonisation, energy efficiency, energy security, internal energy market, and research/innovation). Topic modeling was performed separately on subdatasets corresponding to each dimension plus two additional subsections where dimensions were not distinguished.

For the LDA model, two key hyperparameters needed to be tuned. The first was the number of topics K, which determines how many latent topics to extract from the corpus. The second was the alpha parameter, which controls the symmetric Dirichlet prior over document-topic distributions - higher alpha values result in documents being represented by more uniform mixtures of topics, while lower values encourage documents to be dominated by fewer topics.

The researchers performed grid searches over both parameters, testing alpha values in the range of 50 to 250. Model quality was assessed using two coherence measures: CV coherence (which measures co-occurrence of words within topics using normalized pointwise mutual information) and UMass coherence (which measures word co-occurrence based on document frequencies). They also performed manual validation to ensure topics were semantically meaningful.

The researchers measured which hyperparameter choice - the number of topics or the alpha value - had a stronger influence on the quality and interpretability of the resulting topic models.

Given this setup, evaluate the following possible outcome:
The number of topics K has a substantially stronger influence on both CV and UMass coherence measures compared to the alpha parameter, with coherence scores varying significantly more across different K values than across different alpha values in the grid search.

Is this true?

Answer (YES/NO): YES